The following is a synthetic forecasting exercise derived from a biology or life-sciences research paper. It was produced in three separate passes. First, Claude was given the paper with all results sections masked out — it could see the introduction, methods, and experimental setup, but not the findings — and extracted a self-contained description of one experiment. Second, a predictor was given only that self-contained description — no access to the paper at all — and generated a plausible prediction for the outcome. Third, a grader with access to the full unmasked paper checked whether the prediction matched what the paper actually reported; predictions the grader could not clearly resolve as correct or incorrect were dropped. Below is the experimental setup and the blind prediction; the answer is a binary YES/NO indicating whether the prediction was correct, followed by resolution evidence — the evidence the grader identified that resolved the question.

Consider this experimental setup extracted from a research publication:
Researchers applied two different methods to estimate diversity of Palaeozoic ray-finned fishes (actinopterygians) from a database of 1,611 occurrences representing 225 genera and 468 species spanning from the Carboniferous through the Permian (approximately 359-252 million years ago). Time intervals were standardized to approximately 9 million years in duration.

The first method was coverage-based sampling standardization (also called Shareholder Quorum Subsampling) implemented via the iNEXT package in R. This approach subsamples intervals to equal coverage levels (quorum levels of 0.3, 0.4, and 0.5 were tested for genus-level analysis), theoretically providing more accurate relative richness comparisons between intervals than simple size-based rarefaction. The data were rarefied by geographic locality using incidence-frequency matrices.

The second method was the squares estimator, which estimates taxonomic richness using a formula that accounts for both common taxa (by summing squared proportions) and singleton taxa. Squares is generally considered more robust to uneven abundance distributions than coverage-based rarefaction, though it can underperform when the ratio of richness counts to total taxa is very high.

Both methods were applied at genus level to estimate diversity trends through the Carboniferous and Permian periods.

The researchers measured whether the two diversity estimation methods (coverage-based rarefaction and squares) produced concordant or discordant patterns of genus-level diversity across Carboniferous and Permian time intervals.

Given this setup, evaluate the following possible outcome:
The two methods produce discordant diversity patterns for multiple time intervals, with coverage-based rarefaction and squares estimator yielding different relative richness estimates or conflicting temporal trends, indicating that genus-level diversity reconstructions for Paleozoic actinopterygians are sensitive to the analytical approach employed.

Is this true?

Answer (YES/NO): YES